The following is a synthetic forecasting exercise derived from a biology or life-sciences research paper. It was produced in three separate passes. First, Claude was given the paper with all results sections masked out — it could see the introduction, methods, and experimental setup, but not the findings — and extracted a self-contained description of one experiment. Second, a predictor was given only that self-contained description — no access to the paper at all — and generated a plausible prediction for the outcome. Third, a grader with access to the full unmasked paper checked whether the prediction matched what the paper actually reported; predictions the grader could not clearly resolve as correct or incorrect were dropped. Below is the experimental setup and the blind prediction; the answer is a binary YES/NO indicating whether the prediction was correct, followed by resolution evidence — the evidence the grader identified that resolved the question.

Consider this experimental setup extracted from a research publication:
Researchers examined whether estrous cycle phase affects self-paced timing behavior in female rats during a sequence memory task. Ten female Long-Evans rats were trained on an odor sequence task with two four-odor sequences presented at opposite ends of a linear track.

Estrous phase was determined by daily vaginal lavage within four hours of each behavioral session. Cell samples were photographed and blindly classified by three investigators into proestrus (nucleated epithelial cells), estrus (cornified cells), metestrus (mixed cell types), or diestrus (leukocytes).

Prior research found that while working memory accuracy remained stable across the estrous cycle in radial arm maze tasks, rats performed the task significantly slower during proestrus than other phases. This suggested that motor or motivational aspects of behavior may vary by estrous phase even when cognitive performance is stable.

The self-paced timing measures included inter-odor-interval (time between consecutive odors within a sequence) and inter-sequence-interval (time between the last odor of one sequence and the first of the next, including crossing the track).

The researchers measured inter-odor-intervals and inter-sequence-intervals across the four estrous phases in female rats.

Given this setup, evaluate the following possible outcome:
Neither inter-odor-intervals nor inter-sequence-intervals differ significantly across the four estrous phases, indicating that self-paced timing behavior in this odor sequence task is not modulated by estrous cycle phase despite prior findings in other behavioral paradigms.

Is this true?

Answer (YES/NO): YES